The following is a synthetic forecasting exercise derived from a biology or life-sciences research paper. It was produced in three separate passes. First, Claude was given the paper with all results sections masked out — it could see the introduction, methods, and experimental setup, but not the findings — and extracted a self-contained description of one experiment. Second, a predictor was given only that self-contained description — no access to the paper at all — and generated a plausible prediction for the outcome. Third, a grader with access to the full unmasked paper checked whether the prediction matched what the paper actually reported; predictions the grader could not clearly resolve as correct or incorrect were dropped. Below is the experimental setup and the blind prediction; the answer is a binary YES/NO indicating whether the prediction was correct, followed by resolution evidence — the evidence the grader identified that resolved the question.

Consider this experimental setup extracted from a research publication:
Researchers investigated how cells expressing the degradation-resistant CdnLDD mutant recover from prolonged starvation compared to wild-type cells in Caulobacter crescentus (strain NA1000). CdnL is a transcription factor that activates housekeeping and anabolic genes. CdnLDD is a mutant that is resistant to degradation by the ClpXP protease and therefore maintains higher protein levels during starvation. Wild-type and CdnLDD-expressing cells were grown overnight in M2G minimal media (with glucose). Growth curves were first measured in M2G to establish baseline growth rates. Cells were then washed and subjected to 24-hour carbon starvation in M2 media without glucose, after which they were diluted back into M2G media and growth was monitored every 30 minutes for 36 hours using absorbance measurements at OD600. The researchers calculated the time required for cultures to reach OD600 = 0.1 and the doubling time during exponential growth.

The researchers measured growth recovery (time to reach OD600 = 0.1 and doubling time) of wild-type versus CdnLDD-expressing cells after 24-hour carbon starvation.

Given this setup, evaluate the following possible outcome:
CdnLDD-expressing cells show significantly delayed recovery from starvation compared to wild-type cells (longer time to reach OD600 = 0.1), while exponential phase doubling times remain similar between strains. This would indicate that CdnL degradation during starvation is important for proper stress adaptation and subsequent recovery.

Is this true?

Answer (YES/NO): NO